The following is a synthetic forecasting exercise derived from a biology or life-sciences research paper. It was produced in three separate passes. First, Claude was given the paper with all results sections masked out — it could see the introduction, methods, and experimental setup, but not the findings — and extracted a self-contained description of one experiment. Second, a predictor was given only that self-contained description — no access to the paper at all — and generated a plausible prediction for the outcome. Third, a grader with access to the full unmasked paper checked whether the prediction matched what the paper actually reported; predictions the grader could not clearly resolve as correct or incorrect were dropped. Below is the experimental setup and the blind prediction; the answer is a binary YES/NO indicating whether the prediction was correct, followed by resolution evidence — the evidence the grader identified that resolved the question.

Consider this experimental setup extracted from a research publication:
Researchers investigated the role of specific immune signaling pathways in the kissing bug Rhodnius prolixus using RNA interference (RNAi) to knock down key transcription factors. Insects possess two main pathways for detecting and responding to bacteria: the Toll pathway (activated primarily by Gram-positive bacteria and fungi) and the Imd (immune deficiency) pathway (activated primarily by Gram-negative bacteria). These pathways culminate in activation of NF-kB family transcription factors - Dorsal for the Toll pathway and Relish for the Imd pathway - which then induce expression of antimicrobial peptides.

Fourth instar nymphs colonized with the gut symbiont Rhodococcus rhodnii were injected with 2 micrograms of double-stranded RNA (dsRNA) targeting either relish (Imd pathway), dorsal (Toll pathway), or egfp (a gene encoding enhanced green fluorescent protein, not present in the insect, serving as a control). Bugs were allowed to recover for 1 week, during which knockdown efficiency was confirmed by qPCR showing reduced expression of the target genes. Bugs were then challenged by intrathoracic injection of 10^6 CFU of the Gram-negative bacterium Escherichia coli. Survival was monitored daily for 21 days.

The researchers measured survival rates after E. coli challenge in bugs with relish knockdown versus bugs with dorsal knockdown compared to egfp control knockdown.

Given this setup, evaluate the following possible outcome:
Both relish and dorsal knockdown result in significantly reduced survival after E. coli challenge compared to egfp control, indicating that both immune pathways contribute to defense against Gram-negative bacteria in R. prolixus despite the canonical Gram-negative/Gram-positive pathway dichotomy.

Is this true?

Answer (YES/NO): YES